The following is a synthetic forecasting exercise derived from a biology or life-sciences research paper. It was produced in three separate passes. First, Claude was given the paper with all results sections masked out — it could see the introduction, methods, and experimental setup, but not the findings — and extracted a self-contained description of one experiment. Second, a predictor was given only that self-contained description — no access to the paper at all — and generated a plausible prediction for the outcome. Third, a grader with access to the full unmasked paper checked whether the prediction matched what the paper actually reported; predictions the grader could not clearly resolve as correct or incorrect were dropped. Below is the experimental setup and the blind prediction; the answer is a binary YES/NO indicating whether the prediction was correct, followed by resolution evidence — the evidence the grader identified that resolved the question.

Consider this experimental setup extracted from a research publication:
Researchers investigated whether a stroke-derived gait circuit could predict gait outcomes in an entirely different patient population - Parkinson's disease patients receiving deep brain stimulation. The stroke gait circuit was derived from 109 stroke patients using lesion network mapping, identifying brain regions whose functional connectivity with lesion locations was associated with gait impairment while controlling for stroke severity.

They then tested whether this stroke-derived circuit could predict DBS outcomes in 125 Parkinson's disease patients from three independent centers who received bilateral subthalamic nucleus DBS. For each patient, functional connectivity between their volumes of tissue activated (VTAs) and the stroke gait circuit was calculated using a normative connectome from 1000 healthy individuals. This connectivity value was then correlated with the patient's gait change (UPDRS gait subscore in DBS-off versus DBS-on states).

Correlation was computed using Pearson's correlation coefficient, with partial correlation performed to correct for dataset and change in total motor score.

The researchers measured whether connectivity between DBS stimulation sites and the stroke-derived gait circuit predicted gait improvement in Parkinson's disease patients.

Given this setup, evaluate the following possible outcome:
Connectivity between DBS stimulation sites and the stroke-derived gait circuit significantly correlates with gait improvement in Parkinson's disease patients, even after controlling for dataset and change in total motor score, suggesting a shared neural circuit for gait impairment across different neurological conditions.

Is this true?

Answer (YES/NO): YES